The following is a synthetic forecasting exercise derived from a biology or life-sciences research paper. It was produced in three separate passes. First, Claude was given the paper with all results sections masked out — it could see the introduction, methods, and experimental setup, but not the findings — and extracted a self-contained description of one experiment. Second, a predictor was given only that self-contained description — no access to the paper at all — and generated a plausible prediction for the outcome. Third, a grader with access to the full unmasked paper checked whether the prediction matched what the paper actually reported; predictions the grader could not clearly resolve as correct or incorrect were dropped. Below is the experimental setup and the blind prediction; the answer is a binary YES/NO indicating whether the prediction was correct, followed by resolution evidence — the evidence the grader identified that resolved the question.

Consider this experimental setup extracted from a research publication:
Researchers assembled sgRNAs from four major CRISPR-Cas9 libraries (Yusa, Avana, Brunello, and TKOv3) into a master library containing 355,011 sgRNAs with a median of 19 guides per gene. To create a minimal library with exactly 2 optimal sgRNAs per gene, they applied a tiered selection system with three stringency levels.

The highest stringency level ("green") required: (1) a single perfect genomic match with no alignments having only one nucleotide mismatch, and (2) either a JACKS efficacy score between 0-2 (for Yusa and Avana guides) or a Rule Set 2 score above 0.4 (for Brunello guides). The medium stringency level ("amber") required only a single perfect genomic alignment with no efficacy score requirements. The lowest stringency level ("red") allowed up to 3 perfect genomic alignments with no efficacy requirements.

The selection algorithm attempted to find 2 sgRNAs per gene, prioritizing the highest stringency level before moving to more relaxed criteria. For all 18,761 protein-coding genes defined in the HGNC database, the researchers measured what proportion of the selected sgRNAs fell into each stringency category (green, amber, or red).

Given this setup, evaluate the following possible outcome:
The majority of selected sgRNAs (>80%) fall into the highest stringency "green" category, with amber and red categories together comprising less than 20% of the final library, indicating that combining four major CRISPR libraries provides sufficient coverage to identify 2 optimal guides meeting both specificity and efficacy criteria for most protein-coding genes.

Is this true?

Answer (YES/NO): YES